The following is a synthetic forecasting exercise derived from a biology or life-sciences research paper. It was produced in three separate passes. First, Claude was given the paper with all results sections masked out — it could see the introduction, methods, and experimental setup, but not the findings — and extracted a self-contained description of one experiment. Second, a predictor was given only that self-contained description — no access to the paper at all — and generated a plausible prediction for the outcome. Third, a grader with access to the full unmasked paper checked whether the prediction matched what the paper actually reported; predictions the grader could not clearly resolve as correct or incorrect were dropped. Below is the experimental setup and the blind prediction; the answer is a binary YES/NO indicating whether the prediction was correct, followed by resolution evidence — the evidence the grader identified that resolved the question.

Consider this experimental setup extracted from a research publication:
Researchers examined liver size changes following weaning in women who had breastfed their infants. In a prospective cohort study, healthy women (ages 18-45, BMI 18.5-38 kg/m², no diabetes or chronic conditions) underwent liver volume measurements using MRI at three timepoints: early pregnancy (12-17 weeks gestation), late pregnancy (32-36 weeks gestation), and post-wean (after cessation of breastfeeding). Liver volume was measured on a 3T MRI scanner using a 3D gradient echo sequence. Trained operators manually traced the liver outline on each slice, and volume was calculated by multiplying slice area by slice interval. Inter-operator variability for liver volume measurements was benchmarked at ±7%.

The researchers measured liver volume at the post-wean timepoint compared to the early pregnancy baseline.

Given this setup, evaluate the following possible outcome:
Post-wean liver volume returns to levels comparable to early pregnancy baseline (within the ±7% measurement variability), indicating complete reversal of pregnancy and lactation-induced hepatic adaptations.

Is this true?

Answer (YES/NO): YES